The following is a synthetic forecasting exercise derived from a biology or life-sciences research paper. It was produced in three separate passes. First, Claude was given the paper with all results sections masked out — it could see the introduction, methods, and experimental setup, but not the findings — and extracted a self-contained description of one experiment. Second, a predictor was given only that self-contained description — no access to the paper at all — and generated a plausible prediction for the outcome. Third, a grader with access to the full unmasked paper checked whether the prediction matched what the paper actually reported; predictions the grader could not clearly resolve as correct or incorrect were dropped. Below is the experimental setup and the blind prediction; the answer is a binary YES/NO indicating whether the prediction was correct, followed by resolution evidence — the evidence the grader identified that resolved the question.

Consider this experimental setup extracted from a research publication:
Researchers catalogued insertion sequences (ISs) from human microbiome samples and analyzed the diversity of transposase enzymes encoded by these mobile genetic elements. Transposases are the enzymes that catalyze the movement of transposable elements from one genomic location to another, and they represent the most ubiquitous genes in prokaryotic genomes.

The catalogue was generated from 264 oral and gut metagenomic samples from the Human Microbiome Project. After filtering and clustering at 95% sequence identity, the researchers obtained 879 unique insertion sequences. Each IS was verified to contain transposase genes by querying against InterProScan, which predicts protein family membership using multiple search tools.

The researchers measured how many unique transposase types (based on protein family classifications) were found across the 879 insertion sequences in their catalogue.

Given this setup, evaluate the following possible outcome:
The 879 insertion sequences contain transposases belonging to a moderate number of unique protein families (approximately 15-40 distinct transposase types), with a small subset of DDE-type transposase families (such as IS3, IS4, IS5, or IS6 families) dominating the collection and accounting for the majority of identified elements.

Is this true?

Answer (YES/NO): NO